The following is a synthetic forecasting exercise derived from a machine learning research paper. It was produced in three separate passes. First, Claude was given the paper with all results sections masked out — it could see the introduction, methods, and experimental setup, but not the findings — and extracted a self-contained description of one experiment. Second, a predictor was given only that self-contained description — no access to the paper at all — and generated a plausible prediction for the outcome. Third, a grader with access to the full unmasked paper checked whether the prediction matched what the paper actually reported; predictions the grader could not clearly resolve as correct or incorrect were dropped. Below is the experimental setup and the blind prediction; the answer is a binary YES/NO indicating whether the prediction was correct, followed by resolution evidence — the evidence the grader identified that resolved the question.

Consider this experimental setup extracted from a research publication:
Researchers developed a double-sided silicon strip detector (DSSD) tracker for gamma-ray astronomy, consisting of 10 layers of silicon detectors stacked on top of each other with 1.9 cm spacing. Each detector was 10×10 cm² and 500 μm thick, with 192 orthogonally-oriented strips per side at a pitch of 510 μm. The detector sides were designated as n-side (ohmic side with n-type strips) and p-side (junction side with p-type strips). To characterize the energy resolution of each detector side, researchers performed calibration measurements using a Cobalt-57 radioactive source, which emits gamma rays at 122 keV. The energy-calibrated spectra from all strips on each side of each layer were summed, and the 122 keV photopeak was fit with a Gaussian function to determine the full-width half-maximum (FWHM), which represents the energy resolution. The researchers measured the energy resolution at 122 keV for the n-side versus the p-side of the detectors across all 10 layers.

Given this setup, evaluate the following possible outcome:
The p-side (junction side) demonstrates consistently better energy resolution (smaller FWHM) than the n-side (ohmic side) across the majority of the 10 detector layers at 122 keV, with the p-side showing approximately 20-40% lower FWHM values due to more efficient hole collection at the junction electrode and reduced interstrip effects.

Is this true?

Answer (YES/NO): NO